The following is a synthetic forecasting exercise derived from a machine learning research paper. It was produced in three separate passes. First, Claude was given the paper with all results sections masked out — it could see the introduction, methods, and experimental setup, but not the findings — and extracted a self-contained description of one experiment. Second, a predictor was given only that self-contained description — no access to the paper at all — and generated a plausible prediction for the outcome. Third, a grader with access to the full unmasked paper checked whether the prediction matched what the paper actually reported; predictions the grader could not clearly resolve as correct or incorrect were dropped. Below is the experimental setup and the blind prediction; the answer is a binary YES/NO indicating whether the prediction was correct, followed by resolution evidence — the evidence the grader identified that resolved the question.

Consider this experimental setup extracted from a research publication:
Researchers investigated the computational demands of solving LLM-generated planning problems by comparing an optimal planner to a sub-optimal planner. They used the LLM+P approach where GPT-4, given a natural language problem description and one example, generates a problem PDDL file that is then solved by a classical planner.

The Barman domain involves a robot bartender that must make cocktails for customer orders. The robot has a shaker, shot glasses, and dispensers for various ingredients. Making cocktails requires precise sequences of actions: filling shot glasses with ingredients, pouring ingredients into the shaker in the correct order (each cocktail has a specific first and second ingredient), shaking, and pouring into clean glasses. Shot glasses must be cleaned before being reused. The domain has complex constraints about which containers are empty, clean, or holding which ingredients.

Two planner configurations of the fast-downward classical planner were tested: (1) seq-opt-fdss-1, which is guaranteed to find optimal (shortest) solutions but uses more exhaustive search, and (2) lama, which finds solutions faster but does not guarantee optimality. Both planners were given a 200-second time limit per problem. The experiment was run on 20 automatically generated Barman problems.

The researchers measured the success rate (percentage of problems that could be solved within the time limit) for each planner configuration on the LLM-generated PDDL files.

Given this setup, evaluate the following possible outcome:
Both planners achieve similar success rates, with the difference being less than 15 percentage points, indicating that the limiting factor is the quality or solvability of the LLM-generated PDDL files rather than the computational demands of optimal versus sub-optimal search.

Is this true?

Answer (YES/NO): NO